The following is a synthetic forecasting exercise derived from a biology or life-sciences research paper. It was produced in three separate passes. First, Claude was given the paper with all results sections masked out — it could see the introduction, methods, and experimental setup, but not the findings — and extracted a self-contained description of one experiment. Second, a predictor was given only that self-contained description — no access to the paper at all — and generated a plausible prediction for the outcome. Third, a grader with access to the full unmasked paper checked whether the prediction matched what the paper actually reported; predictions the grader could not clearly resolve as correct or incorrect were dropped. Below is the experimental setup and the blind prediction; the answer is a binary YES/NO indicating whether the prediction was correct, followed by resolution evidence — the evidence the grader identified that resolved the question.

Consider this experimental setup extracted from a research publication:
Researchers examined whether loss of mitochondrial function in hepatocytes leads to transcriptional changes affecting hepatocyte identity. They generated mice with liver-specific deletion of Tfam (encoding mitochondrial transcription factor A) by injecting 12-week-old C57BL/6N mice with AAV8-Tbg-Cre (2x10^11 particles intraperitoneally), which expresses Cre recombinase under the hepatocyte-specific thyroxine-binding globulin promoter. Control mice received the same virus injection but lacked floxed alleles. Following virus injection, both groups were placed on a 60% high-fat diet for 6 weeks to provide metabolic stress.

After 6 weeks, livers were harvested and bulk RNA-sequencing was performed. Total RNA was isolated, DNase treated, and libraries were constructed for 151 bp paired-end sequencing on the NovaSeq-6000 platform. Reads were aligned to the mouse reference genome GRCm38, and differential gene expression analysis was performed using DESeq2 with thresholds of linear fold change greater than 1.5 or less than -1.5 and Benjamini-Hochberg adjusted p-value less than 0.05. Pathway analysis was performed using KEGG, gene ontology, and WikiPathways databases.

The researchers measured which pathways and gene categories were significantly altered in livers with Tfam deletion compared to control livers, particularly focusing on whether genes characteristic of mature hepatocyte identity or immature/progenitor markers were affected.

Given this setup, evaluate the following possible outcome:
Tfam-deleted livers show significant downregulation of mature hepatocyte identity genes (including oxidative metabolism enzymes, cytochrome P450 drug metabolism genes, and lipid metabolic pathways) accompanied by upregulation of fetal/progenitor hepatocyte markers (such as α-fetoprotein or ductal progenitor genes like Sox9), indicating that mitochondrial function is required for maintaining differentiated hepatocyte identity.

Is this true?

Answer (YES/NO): YES